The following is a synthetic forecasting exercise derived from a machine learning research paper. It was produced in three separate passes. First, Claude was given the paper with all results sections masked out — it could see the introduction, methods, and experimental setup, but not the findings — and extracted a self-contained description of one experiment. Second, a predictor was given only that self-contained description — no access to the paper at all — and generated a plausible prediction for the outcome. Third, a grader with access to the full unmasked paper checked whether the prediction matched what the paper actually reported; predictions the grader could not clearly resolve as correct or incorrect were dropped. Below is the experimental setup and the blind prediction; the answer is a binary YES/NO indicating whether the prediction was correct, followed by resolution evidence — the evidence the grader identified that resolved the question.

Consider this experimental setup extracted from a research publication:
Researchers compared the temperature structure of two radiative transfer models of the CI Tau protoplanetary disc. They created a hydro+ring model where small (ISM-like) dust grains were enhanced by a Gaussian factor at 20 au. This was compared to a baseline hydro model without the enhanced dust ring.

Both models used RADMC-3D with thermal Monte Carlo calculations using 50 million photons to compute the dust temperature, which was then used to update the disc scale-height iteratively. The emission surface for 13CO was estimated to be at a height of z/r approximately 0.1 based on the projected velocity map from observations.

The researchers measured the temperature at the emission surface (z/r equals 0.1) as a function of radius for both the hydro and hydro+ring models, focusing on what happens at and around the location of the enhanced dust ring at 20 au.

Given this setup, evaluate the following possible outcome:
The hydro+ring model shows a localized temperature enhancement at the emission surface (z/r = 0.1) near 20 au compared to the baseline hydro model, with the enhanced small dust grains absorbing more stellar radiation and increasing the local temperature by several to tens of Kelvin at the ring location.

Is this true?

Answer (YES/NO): NO